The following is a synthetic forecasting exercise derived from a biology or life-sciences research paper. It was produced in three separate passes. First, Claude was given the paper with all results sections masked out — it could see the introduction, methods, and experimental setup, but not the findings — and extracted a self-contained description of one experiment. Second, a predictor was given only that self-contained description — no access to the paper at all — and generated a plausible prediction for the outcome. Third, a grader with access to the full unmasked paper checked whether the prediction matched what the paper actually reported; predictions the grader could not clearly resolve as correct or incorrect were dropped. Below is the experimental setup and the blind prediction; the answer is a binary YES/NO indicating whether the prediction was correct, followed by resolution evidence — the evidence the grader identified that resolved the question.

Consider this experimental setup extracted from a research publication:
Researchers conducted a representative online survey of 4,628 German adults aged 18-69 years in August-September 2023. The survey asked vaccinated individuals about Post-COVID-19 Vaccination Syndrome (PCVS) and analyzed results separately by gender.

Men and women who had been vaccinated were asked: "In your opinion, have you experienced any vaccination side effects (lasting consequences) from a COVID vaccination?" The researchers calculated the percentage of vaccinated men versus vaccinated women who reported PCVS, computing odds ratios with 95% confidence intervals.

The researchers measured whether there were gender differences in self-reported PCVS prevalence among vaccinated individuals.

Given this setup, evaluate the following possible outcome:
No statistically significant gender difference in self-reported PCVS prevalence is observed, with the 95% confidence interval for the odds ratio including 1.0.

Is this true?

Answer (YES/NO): YES